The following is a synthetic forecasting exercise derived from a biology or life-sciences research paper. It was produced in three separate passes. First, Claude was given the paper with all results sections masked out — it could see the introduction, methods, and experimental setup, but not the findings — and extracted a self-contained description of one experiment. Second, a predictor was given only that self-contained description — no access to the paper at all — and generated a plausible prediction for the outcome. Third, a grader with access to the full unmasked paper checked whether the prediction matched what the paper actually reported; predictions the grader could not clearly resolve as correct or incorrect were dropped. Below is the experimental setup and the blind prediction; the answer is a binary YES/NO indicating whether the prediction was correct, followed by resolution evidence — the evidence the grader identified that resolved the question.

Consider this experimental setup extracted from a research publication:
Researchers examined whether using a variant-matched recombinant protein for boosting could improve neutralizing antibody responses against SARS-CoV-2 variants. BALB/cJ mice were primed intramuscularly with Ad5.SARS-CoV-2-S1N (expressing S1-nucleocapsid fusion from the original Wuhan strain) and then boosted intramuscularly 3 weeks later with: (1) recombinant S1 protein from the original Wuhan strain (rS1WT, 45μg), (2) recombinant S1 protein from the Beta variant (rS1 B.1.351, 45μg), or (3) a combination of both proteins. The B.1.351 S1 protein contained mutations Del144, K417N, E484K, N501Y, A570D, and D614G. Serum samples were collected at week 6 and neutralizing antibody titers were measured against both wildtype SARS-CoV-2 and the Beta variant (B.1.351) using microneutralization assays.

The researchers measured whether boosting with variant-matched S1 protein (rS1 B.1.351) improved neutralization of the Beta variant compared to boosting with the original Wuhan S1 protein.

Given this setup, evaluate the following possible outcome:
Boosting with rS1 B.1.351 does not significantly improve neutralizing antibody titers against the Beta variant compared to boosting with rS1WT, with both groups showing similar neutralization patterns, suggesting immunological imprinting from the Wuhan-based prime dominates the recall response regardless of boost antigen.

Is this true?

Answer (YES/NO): YES